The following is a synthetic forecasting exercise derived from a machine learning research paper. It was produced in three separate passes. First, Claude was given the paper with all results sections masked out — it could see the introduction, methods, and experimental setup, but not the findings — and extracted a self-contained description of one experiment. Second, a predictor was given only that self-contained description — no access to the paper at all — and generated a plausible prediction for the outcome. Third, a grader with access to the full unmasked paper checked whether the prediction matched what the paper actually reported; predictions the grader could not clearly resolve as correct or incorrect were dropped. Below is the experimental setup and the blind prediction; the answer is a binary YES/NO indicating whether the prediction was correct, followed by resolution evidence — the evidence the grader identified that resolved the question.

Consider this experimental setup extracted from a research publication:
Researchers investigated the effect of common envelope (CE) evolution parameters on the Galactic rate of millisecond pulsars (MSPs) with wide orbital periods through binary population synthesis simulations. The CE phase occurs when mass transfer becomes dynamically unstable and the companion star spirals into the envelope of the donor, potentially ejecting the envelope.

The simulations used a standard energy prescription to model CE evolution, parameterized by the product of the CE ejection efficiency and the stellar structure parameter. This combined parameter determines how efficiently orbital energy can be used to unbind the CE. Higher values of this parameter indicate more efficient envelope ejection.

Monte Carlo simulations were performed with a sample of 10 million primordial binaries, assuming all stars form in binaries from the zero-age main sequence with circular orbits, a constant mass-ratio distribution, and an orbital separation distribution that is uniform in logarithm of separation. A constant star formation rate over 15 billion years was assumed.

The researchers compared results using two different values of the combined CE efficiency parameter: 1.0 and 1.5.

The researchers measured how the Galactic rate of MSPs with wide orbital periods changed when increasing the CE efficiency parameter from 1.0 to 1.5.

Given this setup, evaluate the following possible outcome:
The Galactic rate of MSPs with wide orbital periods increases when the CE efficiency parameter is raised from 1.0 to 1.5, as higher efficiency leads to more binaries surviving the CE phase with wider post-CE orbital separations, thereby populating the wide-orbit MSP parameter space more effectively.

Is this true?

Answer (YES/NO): YES